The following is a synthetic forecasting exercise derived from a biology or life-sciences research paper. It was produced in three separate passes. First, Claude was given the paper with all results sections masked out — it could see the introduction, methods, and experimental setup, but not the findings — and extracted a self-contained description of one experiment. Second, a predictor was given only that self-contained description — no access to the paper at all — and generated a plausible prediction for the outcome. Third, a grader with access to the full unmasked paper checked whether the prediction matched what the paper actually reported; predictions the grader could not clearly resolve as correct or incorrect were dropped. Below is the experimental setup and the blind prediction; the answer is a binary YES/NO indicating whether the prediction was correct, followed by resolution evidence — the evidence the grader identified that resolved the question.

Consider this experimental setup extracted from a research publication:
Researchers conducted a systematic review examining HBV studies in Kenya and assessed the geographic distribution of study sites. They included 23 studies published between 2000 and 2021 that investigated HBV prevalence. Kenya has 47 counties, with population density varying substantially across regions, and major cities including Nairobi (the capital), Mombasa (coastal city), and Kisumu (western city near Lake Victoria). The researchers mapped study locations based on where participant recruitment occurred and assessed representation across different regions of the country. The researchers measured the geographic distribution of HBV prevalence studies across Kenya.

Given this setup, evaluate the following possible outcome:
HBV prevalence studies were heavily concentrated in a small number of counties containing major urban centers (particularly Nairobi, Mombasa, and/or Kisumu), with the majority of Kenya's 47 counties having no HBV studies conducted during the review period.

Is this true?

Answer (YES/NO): YES